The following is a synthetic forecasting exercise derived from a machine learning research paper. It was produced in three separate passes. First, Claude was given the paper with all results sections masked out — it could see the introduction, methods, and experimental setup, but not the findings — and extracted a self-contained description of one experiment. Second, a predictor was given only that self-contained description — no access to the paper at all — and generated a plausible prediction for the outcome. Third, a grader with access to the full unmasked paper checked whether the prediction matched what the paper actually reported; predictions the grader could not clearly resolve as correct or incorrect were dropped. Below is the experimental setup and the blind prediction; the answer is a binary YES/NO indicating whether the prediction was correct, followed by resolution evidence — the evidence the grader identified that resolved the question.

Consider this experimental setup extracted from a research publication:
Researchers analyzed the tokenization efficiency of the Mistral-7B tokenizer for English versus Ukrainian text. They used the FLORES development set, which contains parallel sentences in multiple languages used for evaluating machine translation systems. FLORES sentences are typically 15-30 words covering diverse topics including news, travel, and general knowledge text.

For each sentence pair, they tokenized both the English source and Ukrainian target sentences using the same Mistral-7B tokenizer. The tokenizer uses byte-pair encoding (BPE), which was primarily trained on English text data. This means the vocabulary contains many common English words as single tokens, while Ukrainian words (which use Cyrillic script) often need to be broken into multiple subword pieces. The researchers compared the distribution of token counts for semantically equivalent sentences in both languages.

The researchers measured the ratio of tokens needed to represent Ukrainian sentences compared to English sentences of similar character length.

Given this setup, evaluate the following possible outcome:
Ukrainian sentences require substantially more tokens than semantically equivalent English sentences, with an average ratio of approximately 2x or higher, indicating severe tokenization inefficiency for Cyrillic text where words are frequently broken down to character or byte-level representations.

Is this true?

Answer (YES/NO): YES